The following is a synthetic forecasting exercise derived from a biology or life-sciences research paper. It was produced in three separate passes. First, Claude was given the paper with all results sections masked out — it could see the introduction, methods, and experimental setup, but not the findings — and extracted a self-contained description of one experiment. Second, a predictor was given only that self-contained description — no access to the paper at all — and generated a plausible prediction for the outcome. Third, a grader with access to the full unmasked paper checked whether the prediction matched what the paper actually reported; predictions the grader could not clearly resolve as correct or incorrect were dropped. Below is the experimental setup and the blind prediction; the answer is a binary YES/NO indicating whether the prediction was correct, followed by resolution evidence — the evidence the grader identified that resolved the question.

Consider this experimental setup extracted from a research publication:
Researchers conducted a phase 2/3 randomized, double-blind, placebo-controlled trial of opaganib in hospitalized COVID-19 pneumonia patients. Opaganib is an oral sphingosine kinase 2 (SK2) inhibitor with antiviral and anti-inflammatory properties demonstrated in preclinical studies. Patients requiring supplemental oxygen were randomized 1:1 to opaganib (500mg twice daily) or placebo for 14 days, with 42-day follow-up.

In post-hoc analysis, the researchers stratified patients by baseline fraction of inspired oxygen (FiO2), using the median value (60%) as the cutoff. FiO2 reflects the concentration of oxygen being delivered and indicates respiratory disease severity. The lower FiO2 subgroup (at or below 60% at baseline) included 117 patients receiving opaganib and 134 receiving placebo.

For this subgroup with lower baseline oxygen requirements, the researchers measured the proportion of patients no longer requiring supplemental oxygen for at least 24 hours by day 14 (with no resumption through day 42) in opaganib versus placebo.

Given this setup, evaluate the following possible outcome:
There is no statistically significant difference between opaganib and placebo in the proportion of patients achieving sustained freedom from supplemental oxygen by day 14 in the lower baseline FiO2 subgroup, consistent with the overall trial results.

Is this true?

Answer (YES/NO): NO